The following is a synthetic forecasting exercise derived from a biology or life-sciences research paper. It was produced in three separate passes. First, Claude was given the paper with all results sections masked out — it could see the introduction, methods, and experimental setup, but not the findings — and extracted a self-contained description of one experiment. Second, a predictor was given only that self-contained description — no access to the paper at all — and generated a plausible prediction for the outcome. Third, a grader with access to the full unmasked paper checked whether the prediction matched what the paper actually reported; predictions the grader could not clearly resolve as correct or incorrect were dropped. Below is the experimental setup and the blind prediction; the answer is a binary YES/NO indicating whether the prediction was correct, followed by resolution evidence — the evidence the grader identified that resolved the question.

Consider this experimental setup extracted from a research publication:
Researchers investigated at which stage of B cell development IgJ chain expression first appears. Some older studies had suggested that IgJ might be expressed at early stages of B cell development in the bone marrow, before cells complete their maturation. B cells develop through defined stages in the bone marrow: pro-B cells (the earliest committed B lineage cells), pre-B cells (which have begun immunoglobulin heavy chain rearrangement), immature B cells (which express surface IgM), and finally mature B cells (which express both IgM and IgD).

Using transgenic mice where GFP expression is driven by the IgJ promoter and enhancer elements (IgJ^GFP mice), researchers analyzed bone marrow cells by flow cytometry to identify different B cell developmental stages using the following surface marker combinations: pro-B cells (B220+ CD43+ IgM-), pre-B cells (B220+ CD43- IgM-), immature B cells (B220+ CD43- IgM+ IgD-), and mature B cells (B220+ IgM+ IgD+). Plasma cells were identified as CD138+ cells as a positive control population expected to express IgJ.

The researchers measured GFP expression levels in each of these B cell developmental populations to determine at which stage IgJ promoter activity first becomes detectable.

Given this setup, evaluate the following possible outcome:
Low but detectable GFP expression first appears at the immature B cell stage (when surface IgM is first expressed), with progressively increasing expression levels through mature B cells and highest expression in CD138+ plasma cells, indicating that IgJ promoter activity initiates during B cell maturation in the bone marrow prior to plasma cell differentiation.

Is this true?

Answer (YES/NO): NO